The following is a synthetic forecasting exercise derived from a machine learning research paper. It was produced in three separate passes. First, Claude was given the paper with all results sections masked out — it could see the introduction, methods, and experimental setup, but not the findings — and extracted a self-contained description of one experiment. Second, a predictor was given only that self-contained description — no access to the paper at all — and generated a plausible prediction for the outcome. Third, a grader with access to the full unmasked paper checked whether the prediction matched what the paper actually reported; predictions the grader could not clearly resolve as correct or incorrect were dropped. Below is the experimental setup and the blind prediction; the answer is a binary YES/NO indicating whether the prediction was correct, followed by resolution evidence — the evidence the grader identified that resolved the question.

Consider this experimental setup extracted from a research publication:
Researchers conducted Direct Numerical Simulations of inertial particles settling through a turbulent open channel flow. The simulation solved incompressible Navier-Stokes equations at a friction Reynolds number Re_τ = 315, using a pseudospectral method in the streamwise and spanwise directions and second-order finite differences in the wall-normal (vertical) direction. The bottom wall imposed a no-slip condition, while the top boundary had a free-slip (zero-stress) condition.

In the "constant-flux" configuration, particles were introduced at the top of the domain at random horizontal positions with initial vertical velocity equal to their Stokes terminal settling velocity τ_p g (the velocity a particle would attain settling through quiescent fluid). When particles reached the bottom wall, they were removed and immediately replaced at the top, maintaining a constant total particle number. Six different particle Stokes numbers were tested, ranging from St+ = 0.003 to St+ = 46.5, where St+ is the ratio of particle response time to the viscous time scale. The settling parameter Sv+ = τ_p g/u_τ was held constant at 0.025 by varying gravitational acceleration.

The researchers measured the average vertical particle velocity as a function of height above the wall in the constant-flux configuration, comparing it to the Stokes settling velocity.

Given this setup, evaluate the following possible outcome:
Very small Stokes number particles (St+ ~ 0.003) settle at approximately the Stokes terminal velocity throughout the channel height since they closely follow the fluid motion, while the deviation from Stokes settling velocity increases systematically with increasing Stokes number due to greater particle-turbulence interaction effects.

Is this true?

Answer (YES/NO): NO